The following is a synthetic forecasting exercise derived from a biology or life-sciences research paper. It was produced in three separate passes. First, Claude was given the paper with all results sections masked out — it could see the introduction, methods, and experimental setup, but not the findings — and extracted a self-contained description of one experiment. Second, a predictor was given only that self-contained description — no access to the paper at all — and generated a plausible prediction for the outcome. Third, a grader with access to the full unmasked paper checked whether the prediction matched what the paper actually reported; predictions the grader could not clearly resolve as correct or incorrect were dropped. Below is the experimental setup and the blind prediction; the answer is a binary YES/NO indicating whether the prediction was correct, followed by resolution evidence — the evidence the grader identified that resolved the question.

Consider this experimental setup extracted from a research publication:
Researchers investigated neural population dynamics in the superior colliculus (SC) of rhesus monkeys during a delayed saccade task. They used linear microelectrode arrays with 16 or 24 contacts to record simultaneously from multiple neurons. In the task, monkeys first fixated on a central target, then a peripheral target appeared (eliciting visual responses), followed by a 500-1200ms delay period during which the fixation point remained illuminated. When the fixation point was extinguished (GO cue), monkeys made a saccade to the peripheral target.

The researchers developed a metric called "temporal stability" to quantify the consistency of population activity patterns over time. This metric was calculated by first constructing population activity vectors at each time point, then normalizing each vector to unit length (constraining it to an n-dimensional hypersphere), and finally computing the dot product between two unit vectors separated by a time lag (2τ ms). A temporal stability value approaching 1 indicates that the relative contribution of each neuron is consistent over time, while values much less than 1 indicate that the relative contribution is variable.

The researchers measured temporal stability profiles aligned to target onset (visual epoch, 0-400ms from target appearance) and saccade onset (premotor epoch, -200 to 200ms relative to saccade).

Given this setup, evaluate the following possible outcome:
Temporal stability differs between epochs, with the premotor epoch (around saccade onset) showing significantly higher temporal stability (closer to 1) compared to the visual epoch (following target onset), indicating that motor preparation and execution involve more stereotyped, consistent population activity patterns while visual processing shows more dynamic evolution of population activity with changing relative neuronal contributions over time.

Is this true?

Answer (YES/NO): YES